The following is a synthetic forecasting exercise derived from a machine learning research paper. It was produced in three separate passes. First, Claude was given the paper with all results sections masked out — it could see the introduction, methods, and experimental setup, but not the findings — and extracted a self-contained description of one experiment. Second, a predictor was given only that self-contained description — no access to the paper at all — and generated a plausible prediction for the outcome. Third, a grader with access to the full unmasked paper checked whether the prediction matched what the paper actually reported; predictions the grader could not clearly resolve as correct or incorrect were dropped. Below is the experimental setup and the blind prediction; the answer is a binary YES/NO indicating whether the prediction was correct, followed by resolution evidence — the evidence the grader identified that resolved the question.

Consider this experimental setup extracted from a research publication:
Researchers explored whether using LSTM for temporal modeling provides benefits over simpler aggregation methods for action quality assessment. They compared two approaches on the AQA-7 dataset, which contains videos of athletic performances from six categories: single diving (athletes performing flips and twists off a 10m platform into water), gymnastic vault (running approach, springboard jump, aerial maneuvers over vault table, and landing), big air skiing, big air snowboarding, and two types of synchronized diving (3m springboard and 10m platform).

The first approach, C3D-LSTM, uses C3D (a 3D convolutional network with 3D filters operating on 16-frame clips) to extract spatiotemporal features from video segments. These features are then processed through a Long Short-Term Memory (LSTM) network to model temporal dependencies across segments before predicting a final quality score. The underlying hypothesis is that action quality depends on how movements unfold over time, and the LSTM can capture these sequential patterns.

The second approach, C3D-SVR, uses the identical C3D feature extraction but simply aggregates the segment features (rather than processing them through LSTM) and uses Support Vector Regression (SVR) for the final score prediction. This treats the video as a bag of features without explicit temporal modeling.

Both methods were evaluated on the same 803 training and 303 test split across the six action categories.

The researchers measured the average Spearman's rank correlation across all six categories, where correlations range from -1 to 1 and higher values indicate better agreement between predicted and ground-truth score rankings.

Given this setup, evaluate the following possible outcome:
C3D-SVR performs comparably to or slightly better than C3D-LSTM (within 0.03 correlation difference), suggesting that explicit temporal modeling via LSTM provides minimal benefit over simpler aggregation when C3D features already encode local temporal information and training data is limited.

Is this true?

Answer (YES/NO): NO